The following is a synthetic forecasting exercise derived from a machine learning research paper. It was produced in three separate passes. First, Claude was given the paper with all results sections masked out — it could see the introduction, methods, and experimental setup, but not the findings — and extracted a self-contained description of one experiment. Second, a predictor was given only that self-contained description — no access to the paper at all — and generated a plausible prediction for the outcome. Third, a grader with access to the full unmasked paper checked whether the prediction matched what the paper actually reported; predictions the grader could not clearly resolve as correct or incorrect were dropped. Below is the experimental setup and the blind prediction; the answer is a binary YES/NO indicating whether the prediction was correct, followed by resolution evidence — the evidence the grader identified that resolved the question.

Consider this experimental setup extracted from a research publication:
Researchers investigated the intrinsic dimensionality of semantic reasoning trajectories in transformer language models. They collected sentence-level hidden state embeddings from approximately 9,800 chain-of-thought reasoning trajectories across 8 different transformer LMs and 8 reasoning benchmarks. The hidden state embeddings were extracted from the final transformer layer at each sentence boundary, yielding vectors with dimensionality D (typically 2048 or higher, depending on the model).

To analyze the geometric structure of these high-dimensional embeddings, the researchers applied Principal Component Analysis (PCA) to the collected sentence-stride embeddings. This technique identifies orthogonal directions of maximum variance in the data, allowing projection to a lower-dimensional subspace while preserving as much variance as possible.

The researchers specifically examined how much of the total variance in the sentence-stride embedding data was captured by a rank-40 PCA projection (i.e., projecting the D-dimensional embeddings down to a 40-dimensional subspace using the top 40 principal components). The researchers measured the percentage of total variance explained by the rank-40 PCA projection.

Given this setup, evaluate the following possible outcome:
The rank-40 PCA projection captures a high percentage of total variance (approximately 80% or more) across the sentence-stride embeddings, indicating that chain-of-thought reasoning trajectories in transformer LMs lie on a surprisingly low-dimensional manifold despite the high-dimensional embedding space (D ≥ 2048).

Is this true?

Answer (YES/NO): NO